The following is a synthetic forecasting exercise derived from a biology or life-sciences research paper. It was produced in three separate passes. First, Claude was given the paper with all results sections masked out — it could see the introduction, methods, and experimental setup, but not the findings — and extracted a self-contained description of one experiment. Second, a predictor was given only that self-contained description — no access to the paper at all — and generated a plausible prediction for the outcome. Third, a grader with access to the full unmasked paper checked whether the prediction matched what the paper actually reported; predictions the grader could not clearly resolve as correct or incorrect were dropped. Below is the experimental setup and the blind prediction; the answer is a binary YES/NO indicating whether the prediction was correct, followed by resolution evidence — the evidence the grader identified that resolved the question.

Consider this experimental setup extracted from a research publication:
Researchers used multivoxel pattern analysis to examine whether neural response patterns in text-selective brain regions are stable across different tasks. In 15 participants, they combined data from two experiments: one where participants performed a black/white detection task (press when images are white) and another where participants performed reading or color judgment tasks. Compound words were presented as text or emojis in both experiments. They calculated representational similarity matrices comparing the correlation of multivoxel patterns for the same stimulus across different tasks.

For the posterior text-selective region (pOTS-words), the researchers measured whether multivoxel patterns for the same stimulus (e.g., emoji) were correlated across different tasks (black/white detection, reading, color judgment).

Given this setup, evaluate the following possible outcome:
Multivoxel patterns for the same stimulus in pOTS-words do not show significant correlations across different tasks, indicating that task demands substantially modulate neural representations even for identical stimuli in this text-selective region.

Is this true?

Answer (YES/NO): NO